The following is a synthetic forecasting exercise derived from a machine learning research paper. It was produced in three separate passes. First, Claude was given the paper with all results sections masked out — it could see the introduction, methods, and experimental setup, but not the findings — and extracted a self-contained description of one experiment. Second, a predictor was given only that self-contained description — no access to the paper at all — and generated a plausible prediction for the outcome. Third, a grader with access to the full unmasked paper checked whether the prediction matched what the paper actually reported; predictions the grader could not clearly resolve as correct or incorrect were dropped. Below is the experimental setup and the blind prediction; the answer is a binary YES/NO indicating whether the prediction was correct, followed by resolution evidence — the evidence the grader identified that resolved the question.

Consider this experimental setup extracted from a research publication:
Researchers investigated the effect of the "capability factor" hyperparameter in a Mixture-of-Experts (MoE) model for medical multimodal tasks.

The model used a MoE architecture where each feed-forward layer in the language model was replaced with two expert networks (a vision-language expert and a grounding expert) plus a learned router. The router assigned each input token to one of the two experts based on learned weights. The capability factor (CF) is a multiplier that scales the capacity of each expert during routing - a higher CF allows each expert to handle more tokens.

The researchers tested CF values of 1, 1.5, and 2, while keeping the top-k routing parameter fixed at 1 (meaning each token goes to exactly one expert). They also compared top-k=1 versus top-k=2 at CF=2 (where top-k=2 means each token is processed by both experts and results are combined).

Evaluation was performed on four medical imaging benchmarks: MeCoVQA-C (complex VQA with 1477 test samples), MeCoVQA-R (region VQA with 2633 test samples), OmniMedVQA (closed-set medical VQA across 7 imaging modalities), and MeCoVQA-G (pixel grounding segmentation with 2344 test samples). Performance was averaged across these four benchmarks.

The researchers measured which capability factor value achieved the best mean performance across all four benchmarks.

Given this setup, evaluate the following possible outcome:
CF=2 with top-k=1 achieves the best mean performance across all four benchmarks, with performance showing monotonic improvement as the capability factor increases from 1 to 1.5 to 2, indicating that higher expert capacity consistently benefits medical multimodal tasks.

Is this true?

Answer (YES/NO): NO